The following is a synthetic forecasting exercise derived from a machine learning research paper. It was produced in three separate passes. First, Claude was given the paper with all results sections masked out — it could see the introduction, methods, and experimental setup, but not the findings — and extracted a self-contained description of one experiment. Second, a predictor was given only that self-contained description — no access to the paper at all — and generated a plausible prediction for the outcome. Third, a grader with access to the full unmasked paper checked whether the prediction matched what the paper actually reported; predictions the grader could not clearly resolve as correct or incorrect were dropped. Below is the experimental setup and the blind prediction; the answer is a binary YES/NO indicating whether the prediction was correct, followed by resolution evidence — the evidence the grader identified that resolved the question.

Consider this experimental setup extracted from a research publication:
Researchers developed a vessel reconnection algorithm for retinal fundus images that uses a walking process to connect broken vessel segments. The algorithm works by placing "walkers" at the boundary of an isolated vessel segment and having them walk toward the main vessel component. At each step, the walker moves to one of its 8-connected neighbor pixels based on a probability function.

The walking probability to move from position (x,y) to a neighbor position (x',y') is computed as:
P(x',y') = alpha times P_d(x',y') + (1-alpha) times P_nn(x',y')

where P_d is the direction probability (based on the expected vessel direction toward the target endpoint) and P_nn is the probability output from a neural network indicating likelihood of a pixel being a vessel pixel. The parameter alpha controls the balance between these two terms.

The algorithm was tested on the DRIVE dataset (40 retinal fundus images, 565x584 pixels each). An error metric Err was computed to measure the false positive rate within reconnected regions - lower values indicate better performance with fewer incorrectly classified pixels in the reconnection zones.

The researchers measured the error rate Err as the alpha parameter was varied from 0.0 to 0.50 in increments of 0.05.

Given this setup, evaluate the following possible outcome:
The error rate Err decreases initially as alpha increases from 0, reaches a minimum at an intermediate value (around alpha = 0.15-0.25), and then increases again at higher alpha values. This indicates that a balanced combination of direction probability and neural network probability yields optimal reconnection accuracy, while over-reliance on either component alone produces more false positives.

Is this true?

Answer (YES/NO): NO